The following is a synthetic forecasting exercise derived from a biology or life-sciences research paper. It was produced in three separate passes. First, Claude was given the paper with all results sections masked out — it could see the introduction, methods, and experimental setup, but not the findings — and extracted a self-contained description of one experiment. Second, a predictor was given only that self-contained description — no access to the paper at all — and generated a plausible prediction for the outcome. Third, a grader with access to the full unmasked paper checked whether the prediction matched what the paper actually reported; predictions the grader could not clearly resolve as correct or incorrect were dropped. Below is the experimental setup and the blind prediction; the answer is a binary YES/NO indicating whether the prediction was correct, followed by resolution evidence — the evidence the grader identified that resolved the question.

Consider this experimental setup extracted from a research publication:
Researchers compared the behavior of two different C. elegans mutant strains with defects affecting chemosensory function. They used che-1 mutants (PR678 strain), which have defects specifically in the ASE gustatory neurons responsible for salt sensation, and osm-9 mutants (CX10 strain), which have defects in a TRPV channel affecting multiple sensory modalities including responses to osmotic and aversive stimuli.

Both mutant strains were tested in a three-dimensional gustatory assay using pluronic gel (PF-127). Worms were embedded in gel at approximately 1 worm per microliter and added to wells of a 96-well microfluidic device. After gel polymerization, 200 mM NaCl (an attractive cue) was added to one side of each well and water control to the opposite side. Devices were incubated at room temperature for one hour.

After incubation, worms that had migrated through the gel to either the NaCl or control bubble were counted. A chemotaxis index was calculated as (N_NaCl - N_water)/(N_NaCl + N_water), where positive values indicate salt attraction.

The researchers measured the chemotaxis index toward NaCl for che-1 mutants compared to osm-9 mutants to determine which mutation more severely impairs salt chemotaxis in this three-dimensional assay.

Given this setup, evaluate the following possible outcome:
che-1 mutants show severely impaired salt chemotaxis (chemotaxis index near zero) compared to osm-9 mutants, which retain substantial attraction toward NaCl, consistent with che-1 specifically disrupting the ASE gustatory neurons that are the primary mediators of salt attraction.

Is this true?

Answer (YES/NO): NO